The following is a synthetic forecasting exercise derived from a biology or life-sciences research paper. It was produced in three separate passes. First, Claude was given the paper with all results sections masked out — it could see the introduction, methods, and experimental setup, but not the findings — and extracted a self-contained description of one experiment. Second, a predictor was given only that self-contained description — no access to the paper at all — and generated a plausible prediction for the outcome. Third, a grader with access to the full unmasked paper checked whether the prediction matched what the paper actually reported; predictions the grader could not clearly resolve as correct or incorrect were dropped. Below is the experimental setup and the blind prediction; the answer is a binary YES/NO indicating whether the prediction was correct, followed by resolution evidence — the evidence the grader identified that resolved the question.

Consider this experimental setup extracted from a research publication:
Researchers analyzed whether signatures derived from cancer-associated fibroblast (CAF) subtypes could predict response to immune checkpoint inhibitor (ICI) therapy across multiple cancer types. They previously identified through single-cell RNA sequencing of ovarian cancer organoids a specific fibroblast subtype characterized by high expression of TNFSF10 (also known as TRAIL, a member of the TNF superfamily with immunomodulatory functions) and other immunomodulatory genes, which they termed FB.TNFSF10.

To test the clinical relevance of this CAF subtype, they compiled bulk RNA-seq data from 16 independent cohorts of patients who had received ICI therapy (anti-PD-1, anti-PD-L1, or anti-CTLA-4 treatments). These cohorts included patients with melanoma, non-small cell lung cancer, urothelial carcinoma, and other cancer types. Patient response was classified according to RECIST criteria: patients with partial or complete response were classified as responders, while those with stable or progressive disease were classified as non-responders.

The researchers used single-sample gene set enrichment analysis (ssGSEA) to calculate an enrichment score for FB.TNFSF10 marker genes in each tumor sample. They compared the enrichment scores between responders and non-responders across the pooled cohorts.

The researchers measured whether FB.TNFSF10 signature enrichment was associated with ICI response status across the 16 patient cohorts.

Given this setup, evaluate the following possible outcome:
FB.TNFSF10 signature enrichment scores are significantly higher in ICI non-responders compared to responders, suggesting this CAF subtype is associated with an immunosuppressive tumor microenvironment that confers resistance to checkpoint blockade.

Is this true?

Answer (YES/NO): YES